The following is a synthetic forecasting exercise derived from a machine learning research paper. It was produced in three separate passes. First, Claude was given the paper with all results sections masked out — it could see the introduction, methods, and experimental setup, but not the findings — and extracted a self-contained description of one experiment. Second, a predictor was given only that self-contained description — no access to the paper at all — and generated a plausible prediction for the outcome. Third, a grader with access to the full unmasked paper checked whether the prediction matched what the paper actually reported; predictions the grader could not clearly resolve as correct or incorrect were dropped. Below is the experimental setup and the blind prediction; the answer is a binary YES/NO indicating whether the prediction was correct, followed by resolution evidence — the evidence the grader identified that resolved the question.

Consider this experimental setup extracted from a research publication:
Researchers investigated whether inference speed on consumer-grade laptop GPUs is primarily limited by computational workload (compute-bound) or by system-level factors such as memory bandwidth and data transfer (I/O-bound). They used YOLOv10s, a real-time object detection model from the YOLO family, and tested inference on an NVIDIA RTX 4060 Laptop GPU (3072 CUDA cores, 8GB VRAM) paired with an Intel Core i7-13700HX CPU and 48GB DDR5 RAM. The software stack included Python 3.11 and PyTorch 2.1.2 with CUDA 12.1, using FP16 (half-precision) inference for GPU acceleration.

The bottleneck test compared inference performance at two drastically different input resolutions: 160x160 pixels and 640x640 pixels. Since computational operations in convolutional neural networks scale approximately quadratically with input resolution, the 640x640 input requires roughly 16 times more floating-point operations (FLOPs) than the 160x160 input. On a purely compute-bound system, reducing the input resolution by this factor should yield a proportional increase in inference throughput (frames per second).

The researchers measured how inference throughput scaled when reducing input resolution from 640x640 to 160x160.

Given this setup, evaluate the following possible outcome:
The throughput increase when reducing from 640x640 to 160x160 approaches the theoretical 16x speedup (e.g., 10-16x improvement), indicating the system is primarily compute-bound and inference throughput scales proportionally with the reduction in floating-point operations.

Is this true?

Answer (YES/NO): NO